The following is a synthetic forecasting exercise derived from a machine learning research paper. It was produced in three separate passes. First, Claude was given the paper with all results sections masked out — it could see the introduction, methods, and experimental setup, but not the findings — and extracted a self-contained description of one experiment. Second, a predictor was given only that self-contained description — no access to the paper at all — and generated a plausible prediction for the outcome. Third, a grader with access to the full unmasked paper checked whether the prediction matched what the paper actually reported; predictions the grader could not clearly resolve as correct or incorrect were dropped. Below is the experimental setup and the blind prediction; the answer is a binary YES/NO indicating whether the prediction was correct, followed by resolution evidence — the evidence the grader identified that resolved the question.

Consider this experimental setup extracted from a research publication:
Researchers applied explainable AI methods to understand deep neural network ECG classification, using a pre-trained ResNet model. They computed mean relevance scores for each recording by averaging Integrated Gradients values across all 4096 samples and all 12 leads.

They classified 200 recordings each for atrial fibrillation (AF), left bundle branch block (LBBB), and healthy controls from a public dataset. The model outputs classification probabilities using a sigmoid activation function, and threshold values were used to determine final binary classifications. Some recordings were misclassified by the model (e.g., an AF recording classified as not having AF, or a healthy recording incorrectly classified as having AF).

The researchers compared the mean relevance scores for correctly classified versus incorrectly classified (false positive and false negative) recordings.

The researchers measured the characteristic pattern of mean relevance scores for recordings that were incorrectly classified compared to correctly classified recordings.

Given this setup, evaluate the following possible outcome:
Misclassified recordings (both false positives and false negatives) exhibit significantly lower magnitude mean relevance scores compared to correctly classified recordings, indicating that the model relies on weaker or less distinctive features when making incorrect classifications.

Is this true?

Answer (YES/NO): NO